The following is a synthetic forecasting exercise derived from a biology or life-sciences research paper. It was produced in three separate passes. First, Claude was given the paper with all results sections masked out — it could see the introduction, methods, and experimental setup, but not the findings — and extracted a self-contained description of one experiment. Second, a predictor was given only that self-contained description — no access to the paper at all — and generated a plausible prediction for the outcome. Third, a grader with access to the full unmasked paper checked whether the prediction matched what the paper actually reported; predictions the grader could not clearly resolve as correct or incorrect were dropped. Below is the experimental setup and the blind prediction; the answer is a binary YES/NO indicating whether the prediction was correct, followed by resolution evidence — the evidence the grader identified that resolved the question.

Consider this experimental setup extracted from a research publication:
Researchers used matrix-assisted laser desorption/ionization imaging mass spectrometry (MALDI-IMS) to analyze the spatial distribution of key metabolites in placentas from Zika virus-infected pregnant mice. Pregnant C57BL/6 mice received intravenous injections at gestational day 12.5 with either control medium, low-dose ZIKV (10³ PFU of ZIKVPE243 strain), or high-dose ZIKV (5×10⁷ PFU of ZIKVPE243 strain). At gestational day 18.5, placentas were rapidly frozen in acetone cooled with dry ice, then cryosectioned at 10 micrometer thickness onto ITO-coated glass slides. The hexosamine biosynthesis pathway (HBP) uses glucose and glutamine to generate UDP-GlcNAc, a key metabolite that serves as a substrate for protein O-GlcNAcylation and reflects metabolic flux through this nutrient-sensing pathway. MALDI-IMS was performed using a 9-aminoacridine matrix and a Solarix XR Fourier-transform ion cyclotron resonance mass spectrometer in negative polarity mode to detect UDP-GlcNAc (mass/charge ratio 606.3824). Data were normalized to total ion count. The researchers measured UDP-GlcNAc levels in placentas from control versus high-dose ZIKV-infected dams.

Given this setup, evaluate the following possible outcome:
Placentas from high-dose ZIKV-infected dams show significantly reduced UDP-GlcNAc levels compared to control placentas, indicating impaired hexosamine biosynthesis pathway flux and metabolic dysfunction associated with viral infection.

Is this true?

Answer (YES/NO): NO